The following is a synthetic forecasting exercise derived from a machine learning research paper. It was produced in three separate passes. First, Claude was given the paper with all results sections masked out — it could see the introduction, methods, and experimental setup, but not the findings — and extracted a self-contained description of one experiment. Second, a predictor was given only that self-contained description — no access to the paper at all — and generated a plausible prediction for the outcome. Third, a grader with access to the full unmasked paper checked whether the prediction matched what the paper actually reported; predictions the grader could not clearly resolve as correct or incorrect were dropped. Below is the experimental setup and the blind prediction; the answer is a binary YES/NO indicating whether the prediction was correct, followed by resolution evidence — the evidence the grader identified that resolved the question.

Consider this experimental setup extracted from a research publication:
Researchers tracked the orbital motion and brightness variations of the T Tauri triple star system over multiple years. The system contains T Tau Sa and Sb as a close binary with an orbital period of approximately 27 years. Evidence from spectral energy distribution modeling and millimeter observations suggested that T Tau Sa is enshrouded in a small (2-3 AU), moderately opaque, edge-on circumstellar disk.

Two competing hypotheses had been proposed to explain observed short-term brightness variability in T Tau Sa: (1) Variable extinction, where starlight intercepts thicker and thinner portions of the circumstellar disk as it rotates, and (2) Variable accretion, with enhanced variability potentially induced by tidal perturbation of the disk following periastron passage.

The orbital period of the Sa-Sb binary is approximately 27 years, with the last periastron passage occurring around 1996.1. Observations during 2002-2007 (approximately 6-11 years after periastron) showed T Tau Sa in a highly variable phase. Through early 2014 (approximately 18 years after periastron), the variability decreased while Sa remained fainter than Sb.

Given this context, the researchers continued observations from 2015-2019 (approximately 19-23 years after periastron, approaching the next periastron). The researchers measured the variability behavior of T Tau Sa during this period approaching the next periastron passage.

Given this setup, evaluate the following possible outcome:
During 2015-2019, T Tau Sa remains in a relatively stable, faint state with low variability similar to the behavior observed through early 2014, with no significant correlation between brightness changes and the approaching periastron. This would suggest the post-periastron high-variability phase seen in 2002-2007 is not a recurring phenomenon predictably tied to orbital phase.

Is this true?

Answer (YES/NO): NO